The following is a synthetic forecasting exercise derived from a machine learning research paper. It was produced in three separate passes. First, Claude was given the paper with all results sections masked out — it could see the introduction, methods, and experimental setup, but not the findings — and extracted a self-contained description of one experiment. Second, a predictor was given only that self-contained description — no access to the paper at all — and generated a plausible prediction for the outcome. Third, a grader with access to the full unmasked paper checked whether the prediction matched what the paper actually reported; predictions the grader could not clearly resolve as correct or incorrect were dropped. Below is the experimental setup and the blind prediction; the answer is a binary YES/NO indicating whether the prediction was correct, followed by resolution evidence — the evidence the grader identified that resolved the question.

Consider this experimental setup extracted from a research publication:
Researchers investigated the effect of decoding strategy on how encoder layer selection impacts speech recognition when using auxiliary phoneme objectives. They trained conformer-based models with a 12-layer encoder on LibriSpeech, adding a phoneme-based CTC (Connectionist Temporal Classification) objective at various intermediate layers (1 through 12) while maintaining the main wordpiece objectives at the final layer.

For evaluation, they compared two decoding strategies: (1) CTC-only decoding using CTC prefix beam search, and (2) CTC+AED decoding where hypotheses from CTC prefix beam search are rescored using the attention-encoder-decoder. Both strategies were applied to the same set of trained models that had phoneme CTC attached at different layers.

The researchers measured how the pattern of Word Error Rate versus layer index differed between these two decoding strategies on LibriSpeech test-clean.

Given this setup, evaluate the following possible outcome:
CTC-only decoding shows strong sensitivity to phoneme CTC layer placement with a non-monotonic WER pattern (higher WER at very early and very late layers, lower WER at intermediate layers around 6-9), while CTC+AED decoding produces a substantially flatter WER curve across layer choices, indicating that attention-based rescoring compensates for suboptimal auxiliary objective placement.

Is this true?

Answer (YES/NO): NO